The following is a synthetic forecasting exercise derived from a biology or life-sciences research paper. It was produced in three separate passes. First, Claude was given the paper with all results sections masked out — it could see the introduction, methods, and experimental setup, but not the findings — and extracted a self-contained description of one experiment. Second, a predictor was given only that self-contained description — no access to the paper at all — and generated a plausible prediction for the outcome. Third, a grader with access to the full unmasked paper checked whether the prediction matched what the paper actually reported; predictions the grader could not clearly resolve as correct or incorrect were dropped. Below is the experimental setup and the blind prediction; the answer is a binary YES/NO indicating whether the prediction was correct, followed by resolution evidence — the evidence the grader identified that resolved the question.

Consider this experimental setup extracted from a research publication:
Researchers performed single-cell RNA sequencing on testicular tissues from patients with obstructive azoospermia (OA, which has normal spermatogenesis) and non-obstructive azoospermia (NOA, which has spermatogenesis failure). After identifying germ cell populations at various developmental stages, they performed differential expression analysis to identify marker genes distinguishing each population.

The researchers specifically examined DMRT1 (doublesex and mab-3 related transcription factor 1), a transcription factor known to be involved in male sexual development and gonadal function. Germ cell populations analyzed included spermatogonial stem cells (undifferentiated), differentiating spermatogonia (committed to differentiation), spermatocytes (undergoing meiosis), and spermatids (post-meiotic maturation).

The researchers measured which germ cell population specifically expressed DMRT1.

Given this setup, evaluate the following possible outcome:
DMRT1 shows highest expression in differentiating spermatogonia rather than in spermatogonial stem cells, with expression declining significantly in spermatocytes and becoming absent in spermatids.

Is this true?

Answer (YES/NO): NO